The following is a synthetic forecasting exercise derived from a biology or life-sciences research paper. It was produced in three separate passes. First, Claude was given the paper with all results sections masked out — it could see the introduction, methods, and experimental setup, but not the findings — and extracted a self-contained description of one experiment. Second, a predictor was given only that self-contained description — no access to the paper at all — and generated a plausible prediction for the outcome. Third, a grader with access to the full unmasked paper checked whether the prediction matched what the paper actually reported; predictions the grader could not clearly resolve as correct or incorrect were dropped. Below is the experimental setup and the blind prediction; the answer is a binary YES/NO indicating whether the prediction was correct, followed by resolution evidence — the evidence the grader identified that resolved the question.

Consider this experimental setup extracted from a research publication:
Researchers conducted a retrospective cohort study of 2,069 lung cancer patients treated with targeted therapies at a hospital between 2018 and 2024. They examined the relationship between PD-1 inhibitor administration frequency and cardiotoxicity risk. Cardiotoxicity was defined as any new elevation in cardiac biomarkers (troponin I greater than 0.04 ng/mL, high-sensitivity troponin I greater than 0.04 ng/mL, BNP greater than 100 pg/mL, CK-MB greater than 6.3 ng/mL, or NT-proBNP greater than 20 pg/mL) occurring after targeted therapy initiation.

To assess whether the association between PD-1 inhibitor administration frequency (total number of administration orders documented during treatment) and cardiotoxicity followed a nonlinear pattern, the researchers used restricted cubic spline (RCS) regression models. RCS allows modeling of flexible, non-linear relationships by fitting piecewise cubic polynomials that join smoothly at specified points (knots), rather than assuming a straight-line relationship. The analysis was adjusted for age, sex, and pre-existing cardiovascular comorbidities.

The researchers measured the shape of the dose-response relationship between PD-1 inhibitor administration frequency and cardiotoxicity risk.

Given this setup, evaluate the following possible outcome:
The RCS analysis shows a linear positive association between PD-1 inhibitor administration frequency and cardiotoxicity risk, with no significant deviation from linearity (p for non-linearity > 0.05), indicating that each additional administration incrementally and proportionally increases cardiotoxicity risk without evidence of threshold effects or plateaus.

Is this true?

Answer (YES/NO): NO